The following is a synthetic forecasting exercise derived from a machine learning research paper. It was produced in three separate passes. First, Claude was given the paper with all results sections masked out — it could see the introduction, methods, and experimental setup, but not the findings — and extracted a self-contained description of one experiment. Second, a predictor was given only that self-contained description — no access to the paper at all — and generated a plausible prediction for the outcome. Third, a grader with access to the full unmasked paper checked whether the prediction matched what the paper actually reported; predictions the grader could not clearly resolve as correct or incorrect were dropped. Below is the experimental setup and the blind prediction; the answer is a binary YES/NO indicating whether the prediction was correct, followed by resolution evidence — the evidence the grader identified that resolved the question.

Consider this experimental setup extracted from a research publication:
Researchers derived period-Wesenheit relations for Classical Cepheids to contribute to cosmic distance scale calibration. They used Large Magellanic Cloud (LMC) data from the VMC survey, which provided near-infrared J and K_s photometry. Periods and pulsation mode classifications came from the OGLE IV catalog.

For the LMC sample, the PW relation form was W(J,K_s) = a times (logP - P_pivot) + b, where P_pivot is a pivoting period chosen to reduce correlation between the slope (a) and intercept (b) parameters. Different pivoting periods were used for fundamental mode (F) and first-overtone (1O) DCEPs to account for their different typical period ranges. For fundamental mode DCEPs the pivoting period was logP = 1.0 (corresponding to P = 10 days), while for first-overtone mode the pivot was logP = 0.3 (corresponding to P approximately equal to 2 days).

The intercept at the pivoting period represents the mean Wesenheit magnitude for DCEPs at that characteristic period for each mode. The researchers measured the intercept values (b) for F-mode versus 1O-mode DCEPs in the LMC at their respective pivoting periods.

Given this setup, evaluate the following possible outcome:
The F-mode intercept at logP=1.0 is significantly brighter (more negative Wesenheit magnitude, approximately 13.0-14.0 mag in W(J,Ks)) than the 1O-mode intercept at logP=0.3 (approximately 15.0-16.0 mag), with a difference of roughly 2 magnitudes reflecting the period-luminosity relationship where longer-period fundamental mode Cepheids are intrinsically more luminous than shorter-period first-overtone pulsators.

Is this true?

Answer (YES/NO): NO